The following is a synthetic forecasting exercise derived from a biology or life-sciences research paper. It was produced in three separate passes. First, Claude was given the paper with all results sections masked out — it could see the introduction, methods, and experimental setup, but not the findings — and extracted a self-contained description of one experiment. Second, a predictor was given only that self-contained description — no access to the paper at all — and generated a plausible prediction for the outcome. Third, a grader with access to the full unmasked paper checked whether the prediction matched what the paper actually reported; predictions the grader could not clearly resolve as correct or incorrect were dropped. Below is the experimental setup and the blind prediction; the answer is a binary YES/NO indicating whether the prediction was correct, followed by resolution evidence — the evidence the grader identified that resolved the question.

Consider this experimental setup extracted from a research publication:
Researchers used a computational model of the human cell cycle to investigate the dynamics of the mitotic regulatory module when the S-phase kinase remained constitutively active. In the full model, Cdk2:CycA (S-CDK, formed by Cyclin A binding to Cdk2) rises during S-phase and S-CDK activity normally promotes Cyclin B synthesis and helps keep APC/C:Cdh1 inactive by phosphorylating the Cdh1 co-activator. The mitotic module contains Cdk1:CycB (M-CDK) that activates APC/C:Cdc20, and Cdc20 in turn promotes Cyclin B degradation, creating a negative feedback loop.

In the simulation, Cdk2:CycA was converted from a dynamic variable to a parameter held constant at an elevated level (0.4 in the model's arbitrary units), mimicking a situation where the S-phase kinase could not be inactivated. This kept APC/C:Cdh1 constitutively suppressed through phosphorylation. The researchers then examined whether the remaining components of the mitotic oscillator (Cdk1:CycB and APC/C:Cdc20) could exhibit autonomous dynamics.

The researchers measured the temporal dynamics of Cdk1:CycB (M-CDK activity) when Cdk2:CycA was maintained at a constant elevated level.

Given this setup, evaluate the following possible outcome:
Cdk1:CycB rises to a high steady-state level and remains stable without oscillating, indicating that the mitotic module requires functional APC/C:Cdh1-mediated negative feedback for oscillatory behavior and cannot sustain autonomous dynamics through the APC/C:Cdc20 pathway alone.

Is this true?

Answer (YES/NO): NO